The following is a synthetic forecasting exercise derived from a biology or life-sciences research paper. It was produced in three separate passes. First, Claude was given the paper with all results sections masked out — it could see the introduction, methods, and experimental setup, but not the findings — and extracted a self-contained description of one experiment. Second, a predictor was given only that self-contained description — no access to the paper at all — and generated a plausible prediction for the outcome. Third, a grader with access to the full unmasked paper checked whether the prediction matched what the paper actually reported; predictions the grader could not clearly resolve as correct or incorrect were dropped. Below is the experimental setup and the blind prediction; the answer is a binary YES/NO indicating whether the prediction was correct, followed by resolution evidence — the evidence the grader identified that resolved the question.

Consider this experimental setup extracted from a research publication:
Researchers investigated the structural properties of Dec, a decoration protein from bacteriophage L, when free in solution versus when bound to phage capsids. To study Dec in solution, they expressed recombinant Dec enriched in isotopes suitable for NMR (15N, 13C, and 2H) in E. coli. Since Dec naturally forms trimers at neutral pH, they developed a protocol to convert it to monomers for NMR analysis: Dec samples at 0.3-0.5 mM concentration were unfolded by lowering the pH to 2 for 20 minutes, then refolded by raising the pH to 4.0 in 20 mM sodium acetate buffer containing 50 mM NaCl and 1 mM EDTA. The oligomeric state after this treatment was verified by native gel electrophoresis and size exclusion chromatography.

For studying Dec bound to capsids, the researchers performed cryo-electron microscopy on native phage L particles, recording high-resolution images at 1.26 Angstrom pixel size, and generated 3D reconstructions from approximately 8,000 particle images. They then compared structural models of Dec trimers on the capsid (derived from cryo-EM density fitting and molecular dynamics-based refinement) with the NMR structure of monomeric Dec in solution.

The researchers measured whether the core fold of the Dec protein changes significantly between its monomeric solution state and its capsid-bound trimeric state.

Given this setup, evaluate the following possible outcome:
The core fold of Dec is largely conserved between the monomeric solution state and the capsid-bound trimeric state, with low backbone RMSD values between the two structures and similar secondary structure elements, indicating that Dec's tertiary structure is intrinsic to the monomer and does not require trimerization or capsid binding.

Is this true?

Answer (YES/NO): YES